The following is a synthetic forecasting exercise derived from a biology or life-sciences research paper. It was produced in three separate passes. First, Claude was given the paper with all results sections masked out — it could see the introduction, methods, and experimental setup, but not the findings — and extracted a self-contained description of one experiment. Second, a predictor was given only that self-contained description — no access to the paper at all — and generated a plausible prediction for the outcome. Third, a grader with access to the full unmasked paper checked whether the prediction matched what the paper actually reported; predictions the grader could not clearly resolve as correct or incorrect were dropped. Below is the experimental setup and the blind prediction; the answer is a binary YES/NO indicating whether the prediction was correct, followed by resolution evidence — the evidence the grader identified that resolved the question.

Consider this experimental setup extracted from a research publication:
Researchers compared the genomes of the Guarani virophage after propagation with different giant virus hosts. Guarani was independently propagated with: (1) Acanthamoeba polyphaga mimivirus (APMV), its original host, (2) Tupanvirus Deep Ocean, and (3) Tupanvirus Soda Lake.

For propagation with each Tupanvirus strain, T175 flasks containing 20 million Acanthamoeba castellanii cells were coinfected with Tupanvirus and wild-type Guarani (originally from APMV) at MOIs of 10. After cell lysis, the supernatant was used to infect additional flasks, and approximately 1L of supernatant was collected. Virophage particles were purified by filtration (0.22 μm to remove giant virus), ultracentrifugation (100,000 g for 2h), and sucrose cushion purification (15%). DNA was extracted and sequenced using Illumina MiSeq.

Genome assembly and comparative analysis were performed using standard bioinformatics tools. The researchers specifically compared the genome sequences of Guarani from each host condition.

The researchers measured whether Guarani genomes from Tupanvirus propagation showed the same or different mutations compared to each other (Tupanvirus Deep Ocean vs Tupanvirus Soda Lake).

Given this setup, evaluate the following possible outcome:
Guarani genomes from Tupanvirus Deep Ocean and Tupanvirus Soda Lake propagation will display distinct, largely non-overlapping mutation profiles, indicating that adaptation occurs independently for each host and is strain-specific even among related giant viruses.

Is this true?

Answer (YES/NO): NO